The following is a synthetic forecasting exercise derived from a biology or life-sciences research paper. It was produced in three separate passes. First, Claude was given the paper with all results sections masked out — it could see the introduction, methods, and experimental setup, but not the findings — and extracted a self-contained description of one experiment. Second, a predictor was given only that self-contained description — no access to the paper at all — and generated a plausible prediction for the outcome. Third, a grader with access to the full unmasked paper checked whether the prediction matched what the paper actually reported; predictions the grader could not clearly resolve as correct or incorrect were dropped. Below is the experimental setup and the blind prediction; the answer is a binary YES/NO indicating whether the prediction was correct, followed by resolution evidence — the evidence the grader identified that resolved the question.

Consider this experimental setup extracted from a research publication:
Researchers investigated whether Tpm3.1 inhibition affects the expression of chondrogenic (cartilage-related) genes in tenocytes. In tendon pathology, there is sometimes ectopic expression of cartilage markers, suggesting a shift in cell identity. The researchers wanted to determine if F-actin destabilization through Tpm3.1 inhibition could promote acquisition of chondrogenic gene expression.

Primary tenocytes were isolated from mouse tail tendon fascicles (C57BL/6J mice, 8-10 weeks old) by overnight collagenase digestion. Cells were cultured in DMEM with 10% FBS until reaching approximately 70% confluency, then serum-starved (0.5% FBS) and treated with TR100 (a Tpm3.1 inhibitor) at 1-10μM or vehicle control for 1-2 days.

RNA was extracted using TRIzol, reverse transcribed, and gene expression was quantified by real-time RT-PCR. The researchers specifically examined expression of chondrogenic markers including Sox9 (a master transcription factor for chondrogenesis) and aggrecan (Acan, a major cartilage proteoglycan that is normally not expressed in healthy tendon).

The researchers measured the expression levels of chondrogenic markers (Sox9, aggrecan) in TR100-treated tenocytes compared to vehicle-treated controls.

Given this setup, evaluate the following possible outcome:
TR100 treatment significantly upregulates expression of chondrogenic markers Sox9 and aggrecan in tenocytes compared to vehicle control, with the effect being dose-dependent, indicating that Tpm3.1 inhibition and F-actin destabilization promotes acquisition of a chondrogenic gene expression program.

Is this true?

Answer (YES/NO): NO